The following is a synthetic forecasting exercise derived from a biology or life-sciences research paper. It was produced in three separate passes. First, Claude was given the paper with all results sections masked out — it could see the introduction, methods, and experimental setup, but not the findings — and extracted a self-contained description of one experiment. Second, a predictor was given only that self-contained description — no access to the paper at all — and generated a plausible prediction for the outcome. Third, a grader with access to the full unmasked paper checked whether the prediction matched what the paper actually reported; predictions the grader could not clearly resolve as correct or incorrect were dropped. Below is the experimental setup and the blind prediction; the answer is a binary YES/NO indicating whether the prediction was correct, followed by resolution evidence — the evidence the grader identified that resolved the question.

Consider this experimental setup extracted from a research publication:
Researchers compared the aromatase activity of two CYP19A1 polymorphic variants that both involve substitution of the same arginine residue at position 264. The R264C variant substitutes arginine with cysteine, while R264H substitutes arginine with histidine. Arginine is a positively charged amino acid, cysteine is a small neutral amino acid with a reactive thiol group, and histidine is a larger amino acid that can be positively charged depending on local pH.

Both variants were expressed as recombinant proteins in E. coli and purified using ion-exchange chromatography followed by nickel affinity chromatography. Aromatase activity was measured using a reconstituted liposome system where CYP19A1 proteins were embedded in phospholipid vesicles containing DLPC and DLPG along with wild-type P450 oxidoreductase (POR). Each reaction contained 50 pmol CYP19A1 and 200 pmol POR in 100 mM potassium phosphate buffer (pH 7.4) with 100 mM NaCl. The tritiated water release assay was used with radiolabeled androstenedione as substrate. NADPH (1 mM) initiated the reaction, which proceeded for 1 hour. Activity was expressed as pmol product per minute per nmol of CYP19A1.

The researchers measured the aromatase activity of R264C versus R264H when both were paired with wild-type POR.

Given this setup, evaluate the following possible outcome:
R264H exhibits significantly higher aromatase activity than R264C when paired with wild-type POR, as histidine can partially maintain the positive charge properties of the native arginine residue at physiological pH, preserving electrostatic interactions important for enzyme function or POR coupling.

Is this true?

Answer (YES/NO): YES